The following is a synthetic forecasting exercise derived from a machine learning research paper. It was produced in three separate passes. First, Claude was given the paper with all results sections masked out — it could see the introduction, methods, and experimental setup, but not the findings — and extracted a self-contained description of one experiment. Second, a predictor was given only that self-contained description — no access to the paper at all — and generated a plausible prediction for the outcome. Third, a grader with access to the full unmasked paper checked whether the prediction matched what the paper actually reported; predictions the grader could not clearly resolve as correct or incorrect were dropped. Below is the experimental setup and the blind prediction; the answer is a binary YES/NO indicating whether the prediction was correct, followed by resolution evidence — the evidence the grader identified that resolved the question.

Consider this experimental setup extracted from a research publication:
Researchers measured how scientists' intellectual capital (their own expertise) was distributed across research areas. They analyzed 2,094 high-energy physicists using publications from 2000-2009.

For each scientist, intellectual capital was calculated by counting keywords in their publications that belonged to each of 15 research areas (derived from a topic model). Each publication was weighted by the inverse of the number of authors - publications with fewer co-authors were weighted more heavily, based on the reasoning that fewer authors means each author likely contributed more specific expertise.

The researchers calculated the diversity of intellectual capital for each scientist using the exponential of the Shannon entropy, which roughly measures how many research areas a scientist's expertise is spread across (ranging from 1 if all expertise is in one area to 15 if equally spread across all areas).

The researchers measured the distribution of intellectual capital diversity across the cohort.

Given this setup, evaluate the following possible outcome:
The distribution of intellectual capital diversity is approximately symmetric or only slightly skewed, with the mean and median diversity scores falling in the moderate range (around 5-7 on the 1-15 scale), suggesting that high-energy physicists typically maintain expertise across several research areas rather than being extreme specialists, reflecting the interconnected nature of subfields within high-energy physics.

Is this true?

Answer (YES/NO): YES